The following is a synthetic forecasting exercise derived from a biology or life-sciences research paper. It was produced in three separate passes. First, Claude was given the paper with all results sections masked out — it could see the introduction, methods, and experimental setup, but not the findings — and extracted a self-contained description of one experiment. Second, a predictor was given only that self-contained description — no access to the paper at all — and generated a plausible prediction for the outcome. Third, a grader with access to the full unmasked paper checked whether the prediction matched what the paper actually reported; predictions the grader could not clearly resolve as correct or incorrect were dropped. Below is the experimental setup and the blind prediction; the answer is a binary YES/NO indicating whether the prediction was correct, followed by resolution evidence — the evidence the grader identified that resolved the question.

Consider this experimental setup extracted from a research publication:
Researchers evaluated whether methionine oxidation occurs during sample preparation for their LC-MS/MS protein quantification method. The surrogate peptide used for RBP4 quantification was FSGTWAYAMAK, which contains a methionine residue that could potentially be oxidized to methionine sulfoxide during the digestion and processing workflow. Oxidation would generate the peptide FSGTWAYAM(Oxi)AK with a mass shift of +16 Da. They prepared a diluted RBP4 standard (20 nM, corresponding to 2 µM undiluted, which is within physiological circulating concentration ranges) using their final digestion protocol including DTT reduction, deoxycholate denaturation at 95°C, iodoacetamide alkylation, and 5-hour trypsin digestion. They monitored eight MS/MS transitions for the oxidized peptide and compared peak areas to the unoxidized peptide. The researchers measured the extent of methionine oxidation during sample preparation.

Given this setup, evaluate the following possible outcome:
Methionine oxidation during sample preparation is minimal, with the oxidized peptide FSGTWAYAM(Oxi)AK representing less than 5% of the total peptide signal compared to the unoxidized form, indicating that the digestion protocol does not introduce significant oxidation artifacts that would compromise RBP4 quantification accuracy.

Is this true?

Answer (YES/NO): YES